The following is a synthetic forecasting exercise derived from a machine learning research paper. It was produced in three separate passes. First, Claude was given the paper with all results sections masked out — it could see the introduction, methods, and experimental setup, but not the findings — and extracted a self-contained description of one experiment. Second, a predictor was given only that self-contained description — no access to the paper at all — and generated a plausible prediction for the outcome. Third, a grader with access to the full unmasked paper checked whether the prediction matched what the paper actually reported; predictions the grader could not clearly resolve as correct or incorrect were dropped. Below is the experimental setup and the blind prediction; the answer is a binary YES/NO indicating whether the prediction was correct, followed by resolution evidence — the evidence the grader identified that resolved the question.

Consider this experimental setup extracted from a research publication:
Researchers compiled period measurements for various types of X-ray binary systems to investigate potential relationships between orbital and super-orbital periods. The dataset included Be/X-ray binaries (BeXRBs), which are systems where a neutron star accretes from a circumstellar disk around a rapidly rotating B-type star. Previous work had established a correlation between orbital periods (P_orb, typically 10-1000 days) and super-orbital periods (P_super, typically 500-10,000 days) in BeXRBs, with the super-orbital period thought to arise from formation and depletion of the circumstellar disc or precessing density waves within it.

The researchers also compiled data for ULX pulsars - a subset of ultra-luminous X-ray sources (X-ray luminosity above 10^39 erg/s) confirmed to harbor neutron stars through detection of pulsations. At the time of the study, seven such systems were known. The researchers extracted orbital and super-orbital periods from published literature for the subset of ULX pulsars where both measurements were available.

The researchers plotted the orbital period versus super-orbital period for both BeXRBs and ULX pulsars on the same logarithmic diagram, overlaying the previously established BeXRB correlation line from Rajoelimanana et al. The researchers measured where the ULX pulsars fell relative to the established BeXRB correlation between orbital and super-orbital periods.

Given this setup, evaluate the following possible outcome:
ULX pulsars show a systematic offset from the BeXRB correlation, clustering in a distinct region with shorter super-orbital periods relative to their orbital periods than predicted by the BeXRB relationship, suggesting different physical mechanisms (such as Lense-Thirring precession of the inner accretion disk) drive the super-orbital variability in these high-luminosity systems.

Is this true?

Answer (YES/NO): NO